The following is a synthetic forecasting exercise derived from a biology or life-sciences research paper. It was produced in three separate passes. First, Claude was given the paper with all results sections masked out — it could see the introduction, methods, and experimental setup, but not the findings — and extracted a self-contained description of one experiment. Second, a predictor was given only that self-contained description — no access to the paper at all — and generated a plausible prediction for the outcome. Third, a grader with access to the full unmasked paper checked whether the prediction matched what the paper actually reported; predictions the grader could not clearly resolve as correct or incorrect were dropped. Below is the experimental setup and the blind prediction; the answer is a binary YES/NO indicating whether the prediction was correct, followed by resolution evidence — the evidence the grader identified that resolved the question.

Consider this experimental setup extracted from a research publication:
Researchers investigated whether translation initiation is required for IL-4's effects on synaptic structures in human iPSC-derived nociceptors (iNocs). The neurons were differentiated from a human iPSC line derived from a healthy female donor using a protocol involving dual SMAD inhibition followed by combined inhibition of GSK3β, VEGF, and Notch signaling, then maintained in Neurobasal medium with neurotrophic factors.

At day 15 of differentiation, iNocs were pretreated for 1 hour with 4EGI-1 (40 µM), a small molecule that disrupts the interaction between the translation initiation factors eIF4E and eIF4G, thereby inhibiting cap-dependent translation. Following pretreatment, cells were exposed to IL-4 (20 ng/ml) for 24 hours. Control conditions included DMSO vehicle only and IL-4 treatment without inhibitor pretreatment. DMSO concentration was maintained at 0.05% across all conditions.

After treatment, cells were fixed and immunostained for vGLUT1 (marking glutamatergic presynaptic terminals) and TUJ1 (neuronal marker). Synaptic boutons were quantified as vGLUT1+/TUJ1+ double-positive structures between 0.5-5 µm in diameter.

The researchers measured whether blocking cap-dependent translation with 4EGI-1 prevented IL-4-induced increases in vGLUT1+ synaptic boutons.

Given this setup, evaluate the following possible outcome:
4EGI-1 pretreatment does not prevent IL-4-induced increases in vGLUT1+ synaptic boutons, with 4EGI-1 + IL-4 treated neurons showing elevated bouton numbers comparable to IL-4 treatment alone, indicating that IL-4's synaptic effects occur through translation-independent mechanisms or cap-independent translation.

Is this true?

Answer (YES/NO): NO